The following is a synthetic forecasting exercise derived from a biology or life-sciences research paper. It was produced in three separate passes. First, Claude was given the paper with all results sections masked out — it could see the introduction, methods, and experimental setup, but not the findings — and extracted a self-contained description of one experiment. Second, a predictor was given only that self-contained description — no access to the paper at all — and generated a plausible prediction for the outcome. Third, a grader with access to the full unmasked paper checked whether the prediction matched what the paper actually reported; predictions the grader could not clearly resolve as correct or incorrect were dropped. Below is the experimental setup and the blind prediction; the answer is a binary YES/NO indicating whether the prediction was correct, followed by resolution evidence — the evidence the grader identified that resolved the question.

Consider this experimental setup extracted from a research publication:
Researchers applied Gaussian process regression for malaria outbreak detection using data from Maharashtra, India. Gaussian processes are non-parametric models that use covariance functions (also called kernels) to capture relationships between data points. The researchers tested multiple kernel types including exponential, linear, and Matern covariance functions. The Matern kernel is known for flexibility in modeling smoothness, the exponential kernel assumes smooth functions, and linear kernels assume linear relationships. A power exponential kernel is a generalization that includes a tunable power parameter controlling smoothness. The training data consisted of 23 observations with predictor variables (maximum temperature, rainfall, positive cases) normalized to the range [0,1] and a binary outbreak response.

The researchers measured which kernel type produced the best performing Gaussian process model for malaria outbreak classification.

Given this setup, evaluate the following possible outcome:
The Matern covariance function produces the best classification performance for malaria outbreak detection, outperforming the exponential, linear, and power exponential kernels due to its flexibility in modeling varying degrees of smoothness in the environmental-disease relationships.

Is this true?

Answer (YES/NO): NO